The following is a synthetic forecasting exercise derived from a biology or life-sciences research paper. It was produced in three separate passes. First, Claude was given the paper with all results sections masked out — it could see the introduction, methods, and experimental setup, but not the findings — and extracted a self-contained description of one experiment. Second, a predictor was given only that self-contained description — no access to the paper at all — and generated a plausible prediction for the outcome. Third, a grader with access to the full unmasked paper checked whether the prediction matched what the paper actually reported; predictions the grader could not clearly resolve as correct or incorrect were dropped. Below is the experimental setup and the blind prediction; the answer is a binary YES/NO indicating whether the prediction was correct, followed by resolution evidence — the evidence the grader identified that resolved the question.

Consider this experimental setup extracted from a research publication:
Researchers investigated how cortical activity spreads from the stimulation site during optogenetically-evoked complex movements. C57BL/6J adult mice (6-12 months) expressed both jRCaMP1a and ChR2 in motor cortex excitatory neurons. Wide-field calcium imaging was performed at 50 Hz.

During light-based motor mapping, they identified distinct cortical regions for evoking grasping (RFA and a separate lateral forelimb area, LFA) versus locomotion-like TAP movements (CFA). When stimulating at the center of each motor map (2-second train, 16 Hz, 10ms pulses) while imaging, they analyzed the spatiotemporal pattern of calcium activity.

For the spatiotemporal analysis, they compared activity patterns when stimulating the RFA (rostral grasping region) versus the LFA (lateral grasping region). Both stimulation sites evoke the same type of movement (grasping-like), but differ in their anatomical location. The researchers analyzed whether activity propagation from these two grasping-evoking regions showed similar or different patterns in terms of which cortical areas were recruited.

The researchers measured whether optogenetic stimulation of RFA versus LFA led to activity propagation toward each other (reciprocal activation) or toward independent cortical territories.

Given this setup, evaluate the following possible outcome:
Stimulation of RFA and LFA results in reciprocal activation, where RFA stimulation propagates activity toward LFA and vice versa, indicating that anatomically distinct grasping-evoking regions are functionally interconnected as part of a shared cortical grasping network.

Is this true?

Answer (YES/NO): NO